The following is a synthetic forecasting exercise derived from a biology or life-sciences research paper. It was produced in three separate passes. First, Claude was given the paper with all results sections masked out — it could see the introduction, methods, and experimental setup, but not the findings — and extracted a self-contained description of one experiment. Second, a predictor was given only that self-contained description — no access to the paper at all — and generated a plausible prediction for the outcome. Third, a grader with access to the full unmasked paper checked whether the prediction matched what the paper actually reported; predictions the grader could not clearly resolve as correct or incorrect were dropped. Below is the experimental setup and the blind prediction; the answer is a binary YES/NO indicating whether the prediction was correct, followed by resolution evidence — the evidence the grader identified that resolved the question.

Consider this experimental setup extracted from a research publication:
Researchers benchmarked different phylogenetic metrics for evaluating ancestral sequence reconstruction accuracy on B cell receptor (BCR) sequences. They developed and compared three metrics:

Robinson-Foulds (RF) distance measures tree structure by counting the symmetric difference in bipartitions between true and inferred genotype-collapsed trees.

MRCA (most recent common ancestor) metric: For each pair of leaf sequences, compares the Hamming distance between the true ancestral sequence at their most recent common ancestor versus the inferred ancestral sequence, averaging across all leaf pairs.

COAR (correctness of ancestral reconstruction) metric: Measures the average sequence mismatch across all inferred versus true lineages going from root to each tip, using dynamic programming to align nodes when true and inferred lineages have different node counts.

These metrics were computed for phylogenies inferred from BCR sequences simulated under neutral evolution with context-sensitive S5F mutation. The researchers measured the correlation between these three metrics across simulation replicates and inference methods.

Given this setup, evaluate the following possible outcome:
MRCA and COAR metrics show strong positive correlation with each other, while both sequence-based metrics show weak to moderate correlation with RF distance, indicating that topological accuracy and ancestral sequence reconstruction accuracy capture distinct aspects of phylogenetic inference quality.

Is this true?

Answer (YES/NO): NO